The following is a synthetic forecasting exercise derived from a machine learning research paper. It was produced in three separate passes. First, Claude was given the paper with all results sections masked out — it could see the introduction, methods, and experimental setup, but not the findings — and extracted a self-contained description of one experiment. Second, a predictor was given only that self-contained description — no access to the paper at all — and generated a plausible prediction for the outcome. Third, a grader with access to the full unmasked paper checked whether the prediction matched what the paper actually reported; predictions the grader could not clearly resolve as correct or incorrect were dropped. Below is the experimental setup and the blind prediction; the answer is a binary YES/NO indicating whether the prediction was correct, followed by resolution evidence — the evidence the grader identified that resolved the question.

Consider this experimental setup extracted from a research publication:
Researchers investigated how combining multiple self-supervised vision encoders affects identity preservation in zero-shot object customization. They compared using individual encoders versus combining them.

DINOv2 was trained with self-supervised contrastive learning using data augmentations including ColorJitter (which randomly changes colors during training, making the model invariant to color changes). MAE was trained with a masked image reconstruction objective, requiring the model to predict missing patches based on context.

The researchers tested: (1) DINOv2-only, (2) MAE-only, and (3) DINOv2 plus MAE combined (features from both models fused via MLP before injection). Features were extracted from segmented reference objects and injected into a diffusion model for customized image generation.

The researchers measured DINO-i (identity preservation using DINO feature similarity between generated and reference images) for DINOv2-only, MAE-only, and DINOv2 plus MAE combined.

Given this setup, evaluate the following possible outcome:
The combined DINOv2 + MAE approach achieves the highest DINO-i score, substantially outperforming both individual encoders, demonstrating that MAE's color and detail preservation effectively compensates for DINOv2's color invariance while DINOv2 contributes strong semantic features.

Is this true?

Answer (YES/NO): NO